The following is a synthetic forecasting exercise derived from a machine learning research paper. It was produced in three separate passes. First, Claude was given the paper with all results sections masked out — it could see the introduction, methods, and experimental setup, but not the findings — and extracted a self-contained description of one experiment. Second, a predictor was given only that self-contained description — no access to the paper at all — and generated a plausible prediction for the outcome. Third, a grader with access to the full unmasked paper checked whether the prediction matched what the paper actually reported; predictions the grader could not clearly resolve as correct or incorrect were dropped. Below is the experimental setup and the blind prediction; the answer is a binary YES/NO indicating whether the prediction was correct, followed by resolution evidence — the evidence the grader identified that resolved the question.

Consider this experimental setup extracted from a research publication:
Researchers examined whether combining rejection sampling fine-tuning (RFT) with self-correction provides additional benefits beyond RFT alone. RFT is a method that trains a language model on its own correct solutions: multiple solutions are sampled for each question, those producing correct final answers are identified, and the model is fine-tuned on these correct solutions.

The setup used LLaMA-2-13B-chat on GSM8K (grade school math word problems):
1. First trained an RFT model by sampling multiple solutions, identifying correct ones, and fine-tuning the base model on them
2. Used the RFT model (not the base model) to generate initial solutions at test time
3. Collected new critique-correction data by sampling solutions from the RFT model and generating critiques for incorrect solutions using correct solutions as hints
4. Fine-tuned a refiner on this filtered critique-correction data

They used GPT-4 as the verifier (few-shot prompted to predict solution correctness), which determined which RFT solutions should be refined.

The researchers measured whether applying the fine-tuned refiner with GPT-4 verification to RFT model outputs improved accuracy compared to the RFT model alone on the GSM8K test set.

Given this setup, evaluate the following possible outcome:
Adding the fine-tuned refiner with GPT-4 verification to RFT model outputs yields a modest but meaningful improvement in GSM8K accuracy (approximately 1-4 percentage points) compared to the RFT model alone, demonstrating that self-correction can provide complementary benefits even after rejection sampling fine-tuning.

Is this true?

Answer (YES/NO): YES